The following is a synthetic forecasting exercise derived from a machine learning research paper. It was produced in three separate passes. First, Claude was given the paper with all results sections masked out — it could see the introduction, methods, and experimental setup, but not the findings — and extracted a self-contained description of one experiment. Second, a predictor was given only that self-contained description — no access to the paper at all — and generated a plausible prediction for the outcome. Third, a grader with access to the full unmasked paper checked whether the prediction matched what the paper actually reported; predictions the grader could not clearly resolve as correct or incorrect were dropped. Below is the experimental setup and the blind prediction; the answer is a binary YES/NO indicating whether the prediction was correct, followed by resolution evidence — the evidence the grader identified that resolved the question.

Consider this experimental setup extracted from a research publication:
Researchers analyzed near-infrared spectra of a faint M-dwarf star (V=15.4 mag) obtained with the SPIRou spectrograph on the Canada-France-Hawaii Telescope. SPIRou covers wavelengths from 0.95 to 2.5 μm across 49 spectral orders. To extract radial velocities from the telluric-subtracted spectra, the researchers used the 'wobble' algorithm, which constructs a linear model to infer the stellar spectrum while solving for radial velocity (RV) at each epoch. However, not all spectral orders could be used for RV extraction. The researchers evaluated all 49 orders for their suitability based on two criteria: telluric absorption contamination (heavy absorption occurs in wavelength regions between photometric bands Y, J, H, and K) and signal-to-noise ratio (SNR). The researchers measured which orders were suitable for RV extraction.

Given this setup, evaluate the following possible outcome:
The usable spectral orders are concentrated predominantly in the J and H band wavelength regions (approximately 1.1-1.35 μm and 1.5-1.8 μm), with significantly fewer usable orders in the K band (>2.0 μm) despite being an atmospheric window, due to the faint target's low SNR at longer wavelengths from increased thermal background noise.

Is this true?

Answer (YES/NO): NO